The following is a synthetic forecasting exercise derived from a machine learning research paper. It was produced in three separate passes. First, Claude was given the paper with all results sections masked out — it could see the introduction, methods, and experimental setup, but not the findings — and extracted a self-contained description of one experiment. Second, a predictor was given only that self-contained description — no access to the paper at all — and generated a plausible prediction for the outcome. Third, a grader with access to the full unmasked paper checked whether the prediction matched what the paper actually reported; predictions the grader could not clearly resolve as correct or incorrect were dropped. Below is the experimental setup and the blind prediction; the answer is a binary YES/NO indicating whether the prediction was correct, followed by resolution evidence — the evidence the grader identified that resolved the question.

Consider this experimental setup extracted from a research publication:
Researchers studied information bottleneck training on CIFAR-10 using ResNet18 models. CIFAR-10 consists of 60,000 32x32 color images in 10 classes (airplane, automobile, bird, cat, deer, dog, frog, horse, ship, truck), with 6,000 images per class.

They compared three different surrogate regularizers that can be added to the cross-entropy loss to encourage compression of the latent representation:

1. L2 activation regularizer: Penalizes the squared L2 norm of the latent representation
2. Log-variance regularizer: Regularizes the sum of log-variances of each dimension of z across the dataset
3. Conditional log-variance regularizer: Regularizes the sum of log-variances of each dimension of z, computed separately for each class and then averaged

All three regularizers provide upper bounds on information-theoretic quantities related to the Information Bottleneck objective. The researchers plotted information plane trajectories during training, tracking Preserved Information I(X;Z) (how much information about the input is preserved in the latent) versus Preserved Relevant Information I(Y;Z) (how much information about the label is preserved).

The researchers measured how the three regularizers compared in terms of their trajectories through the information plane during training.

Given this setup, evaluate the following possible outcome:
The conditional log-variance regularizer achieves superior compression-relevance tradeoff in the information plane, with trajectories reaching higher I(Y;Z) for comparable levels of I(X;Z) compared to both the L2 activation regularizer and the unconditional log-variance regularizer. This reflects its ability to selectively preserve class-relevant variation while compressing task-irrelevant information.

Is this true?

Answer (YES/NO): NO